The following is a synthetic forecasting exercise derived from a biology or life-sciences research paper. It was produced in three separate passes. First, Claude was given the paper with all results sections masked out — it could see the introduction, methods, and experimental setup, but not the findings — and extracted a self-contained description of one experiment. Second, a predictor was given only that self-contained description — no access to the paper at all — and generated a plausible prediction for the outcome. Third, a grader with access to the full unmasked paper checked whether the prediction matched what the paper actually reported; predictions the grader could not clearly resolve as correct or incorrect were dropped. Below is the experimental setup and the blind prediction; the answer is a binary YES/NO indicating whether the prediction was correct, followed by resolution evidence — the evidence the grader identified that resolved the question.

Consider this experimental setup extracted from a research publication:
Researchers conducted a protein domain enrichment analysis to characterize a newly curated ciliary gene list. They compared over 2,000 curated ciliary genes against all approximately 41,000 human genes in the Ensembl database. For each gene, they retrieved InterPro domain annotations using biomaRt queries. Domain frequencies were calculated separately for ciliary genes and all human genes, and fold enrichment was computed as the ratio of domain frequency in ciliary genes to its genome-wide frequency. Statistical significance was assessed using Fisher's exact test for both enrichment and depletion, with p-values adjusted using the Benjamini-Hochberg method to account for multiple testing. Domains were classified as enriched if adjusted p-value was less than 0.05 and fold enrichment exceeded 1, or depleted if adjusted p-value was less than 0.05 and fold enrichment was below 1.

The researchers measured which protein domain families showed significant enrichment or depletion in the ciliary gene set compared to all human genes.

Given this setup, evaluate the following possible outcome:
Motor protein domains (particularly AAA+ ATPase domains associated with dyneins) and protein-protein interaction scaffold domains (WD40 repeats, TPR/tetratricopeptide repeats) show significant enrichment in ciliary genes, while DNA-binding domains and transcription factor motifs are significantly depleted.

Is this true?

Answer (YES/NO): NO